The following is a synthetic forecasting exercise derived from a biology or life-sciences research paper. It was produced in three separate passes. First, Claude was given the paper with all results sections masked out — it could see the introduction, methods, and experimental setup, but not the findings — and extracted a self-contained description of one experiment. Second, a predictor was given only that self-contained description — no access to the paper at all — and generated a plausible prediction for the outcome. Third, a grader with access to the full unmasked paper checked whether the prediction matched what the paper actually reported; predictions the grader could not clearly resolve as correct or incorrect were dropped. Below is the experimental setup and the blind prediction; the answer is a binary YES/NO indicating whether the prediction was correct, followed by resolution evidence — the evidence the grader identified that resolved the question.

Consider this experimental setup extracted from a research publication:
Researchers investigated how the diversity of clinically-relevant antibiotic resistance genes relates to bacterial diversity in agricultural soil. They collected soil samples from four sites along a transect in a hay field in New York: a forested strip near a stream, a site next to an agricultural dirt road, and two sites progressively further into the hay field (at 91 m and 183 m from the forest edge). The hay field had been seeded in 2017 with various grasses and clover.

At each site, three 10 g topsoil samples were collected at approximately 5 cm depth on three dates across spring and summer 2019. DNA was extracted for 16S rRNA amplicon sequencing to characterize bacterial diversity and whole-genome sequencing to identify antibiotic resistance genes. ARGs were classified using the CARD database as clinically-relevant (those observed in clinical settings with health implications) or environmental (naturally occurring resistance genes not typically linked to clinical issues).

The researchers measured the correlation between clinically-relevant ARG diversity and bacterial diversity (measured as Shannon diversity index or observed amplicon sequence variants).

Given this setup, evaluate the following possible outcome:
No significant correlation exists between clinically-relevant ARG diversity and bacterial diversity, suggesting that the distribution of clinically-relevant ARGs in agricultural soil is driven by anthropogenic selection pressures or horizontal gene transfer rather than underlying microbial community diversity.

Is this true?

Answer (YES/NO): YES